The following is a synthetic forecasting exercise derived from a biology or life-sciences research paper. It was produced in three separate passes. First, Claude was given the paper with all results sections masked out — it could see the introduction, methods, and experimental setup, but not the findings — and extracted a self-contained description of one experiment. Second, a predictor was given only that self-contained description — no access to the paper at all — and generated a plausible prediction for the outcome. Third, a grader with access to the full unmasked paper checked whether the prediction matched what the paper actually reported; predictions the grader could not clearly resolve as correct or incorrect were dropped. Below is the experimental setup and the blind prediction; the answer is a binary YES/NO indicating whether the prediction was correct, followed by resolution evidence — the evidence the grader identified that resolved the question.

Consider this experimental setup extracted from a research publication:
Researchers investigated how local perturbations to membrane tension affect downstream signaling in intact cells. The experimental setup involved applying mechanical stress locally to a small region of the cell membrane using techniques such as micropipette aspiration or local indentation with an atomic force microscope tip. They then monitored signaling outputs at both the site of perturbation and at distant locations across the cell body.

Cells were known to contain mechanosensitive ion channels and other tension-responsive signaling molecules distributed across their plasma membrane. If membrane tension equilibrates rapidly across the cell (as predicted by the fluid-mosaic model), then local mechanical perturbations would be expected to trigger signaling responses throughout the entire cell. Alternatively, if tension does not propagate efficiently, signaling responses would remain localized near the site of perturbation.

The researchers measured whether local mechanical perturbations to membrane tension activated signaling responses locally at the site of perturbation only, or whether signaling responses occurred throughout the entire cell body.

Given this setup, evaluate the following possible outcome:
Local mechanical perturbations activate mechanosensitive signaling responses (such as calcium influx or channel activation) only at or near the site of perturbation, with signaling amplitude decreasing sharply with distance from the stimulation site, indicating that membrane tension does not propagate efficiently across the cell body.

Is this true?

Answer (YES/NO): YES